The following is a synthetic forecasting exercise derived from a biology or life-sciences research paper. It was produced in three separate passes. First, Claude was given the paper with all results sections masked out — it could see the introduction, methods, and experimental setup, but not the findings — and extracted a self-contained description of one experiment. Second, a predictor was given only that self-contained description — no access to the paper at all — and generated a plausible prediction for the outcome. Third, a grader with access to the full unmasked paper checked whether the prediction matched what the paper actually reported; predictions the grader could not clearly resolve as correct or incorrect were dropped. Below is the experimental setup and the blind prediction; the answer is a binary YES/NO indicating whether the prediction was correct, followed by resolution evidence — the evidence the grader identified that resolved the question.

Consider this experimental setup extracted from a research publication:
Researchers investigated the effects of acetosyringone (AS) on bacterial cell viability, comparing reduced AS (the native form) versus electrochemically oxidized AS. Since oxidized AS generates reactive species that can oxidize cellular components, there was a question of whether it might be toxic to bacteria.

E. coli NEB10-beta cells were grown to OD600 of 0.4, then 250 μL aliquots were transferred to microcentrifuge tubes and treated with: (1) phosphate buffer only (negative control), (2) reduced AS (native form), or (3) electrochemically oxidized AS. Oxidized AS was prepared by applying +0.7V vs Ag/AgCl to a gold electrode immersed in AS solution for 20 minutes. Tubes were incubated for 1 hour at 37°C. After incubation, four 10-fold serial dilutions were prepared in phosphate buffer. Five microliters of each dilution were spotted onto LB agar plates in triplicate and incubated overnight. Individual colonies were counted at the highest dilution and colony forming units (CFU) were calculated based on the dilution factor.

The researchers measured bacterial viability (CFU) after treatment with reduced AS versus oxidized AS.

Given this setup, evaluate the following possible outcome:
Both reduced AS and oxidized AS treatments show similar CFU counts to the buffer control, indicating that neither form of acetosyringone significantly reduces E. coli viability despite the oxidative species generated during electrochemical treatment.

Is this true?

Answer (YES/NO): NO